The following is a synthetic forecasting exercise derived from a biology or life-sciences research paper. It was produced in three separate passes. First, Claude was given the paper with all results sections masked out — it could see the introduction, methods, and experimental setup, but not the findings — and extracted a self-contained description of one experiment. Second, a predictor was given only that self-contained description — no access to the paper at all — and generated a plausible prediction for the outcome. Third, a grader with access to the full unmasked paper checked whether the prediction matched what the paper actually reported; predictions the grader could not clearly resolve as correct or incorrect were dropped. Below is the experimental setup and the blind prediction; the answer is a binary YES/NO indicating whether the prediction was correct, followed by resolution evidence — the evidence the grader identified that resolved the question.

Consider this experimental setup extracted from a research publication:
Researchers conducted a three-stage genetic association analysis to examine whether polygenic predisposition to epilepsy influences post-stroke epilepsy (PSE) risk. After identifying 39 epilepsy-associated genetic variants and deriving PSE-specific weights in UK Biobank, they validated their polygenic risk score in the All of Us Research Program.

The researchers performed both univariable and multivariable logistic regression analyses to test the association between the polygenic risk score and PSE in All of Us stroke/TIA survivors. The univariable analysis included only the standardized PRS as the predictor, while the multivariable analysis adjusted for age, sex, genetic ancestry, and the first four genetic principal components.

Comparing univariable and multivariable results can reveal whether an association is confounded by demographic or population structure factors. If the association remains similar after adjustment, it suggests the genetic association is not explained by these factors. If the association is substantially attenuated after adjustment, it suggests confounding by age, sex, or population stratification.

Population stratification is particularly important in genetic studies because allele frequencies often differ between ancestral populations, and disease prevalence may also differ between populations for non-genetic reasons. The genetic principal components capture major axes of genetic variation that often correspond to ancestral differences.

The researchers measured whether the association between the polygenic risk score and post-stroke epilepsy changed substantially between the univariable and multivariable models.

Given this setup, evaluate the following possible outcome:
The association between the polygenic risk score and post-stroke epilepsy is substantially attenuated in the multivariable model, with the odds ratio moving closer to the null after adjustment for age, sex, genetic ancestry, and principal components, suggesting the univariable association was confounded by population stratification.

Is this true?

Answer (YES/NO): NO